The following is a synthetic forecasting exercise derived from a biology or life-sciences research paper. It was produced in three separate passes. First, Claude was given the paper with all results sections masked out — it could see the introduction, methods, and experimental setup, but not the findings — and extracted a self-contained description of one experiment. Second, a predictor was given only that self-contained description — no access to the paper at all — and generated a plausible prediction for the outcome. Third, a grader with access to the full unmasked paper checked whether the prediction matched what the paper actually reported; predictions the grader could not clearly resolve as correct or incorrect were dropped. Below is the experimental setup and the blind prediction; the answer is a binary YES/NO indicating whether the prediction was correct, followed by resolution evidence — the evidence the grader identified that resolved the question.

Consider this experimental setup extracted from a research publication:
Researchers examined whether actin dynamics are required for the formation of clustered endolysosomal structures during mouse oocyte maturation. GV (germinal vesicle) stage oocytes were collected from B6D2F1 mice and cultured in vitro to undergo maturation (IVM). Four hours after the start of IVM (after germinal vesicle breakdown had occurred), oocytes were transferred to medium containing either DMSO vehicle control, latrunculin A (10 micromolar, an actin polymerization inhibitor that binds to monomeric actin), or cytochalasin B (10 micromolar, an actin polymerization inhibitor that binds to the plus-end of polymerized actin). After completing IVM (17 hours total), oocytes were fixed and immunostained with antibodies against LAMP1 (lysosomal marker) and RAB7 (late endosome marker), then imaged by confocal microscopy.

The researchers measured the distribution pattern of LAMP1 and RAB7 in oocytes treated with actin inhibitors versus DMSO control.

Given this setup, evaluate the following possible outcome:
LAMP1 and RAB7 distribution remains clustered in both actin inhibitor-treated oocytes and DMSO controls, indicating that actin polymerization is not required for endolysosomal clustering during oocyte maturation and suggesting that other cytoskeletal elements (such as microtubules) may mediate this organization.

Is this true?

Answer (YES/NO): NO